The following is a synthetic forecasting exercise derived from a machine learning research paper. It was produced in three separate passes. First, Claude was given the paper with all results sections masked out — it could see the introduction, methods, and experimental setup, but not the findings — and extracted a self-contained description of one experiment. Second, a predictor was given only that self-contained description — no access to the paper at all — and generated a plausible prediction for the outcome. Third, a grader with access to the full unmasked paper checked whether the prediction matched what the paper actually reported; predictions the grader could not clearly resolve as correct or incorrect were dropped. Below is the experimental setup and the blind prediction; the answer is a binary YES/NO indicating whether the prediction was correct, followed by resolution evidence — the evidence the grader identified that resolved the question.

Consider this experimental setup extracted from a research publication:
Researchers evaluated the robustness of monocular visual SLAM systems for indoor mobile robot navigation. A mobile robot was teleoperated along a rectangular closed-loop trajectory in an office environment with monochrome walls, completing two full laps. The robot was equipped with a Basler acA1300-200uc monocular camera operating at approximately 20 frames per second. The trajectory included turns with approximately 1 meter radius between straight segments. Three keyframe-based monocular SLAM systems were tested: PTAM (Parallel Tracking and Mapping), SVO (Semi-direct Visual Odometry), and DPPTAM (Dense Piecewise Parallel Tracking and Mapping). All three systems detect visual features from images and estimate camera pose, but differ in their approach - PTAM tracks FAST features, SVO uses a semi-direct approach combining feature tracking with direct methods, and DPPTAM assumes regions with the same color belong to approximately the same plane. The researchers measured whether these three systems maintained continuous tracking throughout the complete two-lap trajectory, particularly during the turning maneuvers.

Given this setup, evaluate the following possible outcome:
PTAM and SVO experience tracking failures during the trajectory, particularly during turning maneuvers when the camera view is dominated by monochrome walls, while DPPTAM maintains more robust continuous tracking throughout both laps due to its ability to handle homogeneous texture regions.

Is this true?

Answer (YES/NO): NO